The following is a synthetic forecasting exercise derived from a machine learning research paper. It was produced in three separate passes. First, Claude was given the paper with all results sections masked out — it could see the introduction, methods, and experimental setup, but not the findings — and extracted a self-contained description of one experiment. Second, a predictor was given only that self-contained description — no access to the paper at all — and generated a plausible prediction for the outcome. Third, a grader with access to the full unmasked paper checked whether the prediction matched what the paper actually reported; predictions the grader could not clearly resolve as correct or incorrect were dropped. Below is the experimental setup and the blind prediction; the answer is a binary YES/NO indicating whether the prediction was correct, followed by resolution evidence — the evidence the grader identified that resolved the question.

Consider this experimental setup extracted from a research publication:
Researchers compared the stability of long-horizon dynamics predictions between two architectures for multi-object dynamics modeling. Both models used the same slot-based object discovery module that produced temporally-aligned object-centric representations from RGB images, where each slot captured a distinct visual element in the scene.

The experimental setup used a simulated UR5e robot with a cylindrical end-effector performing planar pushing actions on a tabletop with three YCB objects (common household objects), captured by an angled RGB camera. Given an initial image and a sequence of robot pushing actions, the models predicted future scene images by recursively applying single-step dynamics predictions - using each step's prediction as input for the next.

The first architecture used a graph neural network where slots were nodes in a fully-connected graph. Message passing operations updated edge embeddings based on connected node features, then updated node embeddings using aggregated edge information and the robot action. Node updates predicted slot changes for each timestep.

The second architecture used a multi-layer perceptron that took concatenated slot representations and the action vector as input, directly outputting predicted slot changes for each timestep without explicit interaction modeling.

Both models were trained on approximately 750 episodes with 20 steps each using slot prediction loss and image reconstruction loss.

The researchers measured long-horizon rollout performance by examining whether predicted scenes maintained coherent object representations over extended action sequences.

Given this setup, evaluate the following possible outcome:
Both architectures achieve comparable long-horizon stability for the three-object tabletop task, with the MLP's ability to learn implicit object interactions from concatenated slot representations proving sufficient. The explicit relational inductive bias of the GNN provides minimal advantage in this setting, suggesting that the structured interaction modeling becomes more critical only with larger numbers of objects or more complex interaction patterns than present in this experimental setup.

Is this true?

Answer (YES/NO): NO